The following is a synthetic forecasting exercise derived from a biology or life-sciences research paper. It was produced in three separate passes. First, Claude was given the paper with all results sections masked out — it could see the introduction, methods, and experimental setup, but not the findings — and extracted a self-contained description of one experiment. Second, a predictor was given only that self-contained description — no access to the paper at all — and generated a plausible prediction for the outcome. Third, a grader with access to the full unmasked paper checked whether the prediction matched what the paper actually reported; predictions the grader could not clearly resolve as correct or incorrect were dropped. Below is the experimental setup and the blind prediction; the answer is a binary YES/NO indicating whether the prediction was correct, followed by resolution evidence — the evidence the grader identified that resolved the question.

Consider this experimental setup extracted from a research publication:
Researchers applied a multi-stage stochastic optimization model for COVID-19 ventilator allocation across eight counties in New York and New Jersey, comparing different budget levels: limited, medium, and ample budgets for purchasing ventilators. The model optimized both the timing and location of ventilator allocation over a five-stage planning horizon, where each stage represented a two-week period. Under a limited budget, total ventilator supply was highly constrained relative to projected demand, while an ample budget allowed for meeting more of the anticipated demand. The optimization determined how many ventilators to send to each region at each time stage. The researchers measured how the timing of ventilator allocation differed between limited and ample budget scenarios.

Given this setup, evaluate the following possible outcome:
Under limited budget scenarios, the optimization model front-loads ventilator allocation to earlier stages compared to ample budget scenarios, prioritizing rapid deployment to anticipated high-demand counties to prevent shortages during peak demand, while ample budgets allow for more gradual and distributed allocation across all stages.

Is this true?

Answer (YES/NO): YES